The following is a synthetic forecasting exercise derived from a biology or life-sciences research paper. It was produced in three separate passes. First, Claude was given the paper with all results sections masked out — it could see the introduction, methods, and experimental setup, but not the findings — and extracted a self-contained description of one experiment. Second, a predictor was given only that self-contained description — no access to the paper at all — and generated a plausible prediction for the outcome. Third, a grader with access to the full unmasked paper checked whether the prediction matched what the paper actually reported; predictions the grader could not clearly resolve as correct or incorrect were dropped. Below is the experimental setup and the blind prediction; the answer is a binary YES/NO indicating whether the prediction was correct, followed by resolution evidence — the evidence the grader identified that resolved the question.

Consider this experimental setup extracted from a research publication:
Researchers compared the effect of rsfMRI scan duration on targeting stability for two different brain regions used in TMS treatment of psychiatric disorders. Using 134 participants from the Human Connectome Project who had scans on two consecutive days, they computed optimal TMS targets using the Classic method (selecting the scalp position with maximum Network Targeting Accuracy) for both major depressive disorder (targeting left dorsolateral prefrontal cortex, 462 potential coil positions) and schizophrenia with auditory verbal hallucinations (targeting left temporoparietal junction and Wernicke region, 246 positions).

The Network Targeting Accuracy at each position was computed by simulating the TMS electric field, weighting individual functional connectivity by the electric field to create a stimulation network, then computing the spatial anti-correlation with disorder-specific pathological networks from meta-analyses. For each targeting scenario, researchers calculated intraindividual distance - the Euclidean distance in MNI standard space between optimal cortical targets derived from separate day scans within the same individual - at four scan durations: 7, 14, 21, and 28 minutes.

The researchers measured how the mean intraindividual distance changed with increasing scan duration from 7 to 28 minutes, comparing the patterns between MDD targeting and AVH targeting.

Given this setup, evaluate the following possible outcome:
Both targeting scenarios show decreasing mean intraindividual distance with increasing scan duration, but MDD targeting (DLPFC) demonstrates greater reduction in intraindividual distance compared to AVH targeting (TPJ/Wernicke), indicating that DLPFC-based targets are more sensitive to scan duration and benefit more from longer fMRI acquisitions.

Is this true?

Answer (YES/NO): YES